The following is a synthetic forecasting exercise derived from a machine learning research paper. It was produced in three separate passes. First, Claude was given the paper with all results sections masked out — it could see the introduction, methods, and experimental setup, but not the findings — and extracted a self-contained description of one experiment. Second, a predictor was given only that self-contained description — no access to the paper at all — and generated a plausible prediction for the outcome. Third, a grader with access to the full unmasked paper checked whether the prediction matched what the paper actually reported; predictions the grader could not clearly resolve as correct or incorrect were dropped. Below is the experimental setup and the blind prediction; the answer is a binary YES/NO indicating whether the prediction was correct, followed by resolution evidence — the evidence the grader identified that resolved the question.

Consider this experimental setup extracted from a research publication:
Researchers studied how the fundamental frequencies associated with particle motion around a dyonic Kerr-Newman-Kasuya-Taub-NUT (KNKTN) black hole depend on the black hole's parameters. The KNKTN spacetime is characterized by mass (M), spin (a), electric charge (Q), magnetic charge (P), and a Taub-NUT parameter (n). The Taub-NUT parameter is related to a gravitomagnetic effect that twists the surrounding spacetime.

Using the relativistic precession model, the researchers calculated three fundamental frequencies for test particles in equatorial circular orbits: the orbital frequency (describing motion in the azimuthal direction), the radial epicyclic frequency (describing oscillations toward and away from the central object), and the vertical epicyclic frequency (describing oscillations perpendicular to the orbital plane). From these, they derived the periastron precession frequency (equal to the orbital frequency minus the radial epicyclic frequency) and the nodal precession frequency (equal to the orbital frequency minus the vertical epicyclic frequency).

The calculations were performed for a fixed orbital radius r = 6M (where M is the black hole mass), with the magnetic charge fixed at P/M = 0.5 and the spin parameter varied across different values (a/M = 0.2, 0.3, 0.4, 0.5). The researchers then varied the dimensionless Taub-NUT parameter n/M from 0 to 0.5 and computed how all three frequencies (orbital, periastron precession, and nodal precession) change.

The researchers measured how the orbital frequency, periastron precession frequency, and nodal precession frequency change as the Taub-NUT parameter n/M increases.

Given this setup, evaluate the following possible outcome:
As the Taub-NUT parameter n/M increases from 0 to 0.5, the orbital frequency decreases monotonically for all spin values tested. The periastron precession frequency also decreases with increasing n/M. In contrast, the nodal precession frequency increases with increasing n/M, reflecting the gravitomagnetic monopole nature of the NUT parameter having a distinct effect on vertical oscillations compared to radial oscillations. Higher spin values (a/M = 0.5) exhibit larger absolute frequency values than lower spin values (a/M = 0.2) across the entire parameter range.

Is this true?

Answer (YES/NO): NO